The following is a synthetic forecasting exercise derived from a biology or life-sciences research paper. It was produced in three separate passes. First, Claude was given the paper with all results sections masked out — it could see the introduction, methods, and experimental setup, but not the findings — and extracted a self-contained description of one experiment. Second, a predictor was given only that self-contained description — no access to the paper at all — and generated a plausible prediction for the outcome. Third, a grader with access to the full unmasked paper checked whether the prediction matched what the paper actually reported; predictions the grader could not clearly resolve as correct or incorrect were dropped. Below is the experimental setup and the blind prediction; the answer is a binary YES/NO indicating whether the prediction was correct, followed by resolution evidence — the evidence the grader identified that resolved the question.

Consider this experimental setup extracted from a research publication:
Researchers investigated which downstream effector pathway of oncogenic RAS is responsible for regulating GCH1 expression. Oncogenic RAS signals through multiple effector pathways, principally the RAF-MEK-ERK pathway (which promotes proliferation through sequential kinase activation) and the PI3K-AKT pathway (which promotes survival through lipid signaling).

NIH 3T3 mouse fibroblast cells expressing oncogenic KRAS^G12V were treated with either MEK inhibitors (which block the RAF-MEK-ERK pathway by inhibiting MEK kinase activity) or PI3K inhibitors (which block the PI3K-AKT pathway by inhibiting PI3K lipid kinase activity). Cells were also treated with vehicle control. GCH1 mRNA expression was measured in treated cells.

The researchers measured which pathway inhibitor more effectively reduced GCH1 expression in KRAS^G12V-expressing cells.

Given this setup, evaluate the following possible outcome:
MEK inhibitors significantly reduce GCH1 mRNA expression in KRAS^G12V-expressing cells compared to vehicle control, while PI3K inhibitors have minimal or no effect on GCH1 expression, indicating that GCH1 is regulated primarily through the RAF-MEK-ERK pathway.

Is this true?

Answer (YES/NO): YES